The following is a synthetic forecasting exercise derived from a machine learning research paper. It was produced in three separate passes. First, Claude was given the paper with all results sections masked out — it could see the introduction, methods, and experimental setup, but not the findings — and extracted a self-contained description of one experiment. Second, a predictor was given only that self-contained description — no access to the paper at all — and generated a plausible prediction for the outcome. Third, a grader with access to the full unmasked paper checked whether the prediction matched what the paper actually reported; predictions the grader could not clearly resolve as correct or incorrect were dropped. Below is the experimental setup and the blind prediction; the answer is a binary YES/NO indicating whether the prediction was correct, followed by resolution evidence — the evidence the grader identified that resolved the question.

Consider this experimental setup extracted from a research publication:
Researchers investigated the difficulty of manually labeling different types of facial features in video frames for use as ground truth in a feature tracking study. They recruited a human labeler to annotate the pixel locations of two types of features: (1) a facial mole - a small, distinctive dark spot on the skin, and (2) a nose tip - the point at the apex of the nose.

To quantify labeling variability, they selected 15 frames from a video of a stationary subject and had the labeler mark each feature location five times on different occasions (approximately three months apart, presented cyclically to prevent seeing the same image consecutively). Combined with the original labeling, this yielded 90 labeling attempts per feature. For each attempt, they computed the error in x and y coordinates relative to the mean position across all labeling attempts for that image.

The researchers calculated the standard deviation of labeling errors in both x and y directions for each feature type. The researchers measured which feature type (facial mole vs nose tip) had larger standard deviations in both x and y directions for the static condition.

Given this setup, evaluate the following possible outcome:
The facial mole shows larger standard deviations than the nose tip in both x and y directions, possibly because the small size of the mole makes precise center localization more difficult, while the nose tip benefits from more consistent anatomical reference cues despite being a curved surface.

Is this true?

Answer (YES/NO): NO